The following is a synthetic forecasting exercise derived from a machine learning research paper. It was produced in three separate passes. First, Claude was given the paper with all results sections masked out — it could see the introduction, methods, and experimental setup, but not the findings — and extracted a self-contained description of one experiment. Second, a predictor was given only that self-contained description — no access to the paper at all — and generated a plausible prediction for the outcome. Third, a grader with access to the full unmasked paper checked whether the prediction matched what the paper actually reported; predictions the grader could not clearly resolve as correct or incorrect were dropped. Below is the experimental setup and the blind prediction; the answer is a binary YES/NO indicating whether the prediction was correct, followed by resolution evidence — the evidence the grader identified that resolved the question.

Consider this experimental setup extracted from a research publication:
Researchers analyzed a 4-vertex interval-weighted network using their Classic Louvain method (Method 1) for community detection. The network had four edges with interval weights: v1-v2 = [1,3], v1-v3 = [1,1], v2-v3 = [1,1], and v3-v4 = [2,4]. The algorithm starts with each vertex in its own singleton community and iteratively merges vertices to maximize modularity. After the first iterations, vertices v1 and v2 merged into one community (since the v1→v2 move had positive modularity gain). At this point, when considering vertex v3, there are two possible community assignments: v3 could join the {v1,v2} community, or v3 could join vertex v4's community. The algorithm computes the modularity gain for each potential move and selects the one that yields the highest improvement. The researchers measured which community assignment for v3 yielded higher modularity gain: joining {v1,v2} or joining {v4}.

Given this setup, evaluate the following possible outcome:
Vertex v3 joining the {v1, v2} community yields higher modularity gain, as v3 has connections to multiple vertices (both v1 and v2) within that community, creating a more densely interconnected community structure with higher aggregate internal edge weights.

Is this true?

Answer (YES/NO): NO